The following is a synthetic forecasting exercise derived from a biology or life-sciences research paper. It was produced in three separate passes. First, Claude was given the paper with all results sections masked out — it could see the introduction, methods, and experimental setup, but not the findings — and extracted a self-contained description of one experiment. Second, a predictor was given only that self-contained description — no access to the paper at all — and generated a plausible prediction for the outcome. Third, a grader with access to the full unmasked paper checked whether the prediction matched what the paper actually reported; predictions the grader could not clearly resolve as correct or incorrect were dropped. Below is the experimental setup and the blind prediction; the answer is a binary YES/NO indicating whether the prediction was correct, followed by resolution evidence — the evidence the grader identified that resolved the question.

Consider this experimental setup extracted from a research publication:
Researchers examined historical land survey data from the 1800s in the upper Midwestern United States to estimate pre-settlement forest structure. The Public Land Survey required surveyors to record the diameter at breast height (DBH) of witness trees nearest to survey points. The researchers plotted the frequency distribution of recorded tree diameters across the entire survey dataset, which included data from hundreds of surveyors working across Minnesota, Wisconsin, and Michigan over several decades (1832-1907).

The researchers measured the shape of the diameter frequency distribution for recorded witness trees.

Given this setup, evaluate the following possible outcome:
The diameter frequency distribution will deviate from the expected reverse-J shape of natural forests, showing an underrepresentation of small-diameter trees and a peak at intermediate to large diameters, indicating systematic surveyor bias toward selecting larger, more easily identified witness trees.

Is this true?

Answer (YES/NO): YES